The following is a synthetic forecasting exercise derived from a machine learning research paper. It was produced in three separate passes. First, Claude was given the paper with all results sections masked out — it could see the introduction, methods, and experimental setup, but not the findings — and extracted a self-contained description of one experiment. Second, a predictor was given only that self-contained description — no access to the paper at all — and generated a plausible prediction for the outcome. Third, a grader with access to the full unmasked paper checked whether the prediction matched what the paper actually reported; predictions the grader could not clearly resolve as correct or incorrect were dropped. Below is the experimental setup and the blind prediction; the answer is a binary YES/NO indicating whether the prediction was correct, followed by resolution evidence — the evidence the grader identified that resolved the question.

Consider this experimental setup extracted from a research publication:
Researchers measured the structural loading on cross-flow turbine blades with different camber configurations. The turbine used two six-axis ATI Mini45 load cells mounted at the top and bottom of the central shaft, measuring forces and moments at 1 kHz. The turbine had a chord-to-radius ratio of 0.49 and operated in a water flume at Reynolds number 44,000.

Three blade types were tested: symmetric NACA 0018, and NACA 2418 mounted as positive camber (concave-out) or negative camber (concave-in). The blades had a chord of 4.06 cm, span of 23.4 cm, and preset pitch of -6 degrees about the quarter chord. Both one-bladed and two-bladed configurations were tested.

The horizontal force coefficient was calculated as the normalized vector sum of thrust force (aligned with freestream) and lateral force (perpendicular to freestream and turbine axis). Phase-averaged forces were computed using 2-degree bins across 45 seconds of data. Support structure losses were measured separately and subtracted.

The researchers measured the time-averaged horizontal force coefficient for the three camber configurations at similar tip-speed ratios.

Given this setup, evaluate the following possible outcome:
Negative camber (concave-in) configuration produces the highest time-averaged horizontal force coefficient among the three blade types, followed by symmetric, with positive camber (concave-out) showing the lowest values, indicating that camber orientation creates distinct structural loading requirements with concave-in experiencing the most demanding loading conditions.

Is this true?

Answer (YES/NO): NO